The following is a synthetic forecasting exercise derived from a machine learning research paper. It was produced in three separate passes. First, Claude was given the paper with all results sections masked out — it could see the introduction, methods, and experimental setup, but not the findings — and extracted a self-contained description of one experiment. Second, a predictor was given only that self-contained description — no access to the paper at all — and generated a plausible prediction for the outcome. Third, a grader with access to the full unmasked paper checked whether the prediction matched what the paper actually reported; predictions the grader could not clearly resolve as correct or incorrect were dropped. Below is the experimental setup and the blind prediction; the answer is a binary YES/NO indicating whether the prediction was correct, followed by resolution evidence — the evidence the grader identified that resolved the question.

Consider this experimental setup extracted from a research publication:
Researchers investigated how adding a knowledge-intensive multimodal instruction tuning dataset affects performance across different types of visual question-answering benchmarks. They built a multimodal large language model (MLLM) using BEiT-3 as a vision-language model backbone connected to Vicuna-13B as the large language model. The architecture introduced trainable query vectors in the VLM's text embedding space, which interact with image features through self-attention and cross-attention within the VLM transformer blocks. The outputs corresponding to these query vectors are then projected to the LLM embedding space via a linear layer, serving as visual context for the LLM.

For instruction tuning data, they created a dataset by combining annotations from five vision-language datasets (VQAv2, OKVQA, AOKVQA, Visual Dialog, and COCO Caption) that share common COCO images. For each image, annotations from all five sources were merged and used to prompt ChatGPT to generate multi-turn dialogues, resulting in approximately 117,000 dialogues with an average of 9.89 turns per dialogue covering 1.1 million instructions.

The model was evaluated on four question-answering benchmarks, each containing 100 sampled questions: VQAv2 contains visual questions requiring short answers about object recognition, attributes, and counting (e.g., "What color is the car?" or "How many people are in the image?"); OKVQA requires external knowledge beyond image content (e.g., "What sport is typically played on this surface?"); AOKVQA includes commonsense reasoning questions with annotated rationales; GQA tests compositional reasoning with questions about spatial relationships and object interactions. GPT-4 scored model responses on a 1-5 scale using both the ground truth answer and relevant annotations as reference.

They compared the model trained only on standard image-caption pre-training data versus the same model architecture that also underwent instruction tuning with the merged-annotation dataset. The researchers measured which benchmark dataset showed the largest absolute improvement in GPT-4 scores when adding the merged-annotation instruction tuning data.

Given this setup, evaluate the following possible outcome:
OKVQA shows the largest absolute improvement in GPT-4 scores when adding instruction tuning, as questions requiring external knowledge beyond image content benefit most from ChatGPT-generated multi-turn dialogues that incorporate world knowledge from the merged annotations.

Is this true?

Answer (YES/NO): NO